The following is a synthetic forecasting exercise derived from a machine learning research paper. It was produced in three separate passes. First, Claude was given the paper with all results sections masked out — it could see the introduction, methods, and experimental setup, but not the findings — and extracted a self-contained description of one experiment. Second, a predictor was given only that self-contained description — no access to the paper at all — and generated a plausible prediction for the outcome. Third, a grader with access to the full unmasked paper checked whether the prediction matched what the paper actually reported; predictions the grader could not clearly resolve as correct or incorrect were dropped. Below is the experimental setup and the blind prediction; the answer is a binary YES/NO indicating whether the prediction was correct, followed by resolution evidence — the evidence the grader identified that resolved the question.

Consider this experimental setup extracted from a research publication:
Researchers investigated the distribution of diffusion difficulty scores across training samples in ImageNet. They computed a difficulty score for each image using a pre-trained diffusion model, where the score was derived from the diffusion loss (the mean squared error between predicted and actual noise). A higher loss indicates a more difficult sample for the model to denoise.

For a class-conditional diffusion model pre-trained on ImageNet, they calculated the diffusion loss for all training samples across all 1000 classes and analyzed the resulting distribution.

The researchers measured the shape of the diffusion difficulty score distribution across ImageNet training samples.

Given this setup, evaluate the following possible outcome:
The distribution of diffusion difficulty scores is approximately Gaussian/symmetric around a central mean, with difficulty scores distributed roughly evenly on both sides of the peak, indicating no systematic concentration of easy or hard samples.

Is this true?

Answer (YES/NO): NO